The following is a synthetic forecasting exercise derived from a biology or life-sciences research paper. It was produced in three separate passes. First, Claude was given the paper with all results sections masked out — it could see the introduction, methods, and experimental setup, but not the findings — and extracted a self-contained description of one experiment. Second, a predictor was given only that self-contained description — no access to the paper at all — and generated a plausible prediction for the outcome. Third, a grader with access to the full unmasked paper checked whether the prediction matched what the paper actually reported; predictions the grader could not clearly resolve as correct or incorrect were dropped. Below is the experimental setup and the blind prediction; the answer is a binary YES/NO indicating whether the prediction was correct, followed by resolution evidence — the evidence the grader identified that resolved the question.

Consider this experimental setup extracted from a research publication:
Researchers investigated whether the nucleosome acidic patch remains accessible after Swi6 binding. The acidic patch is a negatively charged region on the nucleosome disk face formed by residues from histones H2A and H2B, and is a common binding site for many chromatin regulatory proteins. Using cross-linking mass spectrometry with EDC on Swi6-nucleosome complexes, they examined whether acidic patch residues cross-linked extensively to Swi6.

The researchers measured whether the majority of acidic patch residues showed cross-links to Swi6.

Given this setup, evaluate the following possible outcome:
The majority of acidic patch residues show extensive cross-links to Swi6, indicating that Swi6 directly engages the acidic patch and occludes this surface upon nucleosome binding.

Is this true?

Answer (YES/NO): NO